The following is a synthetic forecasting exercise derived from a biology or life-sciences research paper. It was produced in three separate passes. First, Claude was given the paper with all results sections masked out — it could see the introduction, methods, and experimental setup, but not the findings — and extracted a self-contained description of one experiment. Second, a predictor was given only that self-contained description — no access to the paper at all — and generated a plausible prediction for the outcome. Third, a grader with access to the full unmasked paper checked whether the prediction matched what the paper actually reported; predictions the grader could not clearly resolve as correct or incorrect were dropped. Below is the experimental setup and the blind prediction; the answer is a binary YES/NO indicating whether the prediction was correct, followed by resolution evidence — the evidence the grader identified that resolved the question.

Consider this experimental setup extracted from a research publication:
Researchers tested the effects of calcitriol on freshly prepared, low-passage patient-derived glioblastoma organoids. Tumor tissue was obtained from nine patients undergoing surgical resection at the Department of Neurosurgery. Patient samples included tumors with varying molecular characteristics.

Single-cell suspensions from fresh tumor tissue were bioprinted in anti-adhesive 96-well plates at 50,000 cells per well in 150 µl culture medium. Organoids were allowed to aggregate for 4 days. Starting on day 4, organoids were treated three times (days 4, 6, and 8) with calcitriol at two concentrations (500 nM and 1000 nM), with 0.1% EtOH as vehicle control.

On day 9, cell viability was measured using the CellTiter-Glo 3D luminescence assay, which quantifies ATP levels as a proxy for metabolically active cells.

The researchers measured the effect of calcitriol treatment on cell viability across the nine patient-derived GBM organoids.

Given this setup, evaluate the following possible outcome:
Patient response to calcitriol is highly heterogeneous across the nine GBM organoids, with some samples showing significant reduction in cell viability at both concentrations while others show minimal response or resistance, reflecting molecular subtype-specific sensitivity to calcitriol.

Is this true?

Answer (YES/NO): YES